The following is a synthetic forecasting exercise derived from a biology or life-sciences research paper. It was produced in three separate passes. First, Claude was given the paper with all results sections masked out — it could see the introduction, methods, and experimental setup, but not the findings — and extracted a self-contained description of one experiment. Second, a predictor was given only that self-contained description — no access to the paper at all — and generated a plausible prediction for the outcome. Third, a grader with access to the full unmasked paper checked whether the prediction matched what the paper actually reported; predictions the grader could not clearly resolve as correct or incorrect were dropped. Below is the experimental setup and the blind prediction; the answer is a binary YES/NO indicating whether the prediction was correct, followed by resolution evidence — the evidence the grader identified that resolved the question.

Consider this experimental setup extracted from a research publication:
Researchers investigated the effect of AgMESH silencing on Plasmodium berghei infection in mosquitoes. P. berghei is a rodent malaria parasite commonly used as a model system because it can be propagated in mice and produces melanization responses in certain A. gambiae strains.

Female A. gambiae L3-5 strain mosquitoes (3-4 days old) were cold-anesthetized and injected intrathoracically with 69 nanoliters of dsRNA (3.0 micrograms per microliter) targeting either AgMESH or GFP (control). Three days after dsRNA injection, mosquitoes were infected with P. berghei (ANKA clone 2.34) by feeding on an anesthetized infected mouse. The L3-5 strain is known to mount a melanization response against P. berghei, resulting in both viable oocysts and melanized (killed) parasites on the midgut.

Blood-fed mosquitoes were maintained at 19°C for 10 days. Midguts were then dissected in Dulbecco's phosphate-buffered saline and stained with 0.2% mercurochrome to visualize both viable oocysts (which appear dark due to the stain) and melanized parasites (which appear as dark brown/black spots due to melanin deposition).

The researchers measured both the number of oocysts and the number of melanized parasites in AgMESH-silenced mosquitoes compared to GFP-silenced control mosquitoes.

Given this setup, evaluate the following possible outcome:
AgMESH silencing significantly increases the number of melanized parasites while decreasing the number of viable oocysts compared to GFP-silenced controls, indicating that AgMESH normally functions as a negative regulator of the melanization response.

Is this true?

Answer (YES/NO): NO